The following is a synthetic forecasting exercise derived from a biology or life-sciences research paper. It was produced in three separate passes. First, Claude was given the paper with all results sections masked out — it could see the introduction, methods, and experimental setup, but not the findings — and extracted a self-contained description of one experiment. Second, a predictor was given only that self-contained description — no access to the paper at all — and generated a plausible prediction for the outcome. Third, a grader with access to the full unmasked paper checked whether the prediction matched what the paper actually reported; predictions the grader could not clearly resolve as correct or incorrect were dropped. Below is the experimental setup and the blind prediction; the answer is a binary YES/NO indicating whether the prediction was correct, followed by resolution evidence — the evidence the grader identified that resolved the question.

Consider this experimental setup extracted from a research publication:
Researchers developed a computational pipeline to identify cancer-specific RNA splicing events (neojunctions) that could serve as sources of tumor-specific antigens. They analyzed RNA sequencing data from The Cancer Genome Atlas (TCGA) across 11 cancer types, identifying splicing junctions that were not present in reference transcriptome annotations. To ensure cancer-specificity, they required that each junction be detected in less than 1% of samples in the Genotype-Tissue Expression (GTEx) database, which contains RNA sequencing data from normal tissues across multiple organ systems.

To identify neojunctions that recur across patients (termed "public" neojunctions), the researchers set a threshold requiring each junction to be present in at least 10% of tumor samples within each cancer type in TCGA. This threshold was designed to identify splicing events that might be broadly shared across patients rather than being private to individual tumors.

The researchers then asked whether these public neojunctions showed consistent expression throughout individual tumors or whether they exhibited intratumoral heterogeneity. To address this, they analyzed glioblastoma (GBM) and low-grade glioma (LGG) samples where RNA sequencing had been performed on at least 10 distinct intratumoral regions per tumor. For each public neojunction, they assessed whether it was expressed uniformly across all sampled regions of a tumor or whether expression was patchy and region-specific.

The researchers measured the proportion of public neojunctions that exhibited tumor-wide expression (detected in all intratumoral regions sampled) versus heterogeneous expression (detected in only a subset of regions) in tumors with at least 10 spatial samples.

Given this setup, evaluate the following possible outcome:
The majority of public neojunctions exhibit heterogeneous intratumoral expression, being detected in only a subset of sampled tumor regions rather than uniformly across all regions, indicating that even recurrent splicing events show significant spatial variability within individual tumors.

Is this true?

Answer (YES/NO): YES